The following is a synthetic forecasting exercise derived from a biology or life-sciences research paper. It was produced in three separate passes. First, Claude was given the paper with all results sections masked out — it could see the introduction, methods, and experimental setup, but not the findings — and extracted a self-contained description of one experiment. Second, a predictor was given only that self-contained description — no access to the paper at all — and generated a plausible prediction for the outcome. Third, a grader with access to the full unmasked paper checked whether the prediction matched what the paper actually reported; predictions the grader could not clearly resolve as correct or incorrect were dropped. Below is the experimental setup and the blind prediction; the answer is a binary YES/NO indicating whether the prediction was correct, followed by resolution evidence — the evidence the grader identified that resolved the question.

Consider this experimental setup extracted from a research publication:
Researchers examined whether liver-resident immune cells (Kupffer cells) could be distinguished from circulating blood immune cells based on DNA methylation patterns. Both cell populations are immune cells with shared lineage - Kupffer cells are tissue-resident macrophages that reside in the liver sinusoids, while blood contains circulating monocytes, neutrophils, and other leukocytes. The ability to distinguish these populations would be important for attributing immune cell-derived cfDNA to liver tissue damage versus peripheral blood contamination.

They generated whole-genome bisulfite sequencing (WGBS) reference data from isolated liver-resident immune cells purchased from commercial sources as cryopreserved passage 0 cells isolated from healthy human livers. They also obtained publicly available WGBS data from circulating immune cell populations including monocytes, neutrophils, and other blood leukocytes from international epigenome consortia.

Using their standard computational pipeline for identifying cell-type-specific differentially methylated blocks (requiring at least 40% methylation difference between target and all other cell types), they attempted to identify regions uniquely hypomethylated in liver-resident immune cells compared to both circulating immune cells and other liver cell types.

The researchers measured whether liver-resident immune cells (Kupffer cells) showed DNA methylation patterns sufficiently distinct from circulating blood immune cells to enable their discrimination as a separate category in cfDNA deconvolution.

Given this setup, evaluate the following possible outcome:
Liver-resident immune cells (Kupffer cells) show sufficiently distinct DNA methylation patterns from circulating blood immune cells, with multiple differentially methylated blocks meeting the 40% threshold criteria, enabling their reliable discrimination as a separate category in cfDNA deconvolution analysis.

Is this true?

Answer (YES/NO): NO